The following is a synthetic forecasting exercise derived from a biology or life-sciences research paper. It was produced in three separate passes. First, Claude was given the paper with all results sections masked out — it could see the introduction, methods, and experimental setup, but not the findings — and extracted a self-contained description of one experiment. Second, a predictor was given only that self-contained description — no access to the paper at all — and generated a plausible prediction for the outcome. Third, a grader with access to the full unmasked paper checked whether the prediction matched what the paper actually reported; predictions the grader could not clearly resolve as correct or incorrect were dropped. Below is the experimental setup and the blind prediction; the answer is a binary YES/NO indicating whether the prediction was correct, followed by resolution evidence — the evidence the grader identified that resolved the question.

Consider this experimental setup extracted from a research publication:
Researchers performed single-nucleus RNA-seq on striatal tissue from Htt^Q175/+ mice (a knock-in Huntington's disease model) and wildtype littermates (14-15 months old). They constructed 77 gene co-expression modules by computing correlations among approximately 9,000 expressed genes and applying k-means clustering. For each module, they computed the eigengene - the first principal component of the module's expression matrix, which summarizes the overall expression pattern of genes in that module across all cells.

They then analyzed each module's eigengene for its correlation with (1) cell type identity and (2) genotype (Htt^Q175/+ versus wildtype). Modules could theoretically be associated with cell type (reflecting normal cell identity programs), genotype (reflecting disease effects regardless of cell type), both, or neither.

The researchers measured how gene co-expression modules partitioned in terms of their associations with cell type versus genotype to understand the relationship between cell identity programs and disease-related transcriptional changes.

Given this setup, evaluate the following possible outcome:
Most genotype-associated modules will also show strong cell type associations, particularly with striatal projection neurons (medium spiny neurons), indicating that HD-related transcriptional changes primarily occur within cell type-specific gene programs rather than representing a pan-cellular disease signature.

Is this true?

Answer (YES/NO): NO